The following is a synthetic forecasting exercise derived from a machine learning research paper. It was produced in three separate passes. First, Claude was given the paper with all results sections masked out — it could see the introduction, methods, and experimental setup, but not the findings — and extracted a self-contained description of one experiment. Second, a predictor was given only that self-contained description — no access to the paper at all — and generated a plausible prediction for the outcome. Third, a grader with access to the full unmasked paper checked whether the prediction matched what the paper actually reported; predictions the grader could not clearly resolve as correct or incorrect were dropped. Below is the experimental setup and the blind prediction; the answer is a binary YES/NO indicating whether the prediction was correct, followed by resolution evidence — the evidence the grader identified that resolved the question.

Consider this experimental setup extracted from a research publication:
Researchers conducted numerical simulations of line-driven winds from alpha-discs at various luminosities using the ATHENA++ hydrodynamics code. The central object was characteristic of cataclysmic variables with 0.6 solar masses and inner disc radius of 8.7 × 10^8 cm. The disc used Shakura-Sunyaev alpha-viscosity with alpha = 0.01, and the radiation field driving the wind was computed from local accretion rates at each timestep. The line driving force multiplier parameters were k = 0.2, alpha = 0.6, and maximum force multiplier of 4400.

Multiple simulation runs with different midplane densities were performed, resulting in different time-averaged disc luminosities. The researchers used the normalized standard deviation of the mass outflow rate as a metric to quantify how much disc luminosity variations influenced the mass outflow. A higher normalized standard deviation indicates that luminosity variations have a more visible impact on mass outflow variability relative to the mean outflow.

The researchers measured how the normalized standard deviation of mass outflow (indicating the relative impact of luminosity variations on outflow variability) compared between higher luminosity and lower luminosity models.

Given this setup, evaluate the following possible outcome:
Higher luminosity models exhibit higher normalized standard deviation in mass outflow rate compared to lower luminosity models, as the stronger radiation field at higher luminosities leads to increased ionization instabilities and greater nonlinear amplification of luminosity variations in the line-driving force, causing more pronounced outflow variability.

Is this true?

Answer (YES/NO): NO